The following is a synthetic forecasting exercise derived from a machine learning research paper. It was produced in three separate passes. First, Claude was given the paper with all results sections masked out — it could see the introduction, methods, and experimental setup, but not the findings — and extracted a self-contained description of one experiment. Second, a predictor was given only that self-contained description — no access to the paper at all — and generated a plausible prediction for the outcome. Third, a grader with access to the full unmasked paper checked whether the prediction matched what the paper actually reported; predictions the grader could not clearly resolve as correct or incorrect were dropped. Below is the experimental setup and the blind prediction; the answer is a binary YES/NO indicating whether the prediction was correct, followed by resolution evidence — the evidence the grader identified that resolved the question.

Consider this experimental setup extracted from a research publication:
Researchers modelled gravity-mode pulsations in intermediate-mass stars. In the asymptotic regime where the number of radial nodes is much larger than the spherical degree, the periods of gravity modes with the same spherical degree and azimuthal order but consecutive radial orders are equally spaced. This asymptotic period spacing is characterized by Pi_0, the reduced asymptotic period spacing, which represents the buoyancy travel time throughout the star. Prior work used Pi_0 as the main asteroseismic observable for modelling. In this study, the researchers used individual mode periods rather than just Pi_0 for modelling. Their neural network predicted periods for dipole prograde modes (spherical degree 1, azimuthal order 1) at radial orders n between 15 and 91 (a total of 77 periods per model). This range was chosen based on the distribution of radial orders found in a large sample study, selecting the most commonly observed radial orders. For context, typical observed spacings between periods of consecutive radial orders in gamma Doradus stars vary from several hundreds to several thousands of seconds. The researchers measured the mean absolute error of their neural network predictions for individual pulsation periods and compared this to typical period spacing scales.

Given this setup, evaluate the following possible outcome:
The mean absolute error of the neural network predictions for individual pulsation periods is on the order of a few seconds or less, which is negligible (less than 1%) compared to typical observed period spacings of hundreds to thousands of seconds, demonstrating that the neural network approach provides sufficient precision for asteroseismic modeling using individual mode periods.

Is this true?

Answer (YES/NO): NO